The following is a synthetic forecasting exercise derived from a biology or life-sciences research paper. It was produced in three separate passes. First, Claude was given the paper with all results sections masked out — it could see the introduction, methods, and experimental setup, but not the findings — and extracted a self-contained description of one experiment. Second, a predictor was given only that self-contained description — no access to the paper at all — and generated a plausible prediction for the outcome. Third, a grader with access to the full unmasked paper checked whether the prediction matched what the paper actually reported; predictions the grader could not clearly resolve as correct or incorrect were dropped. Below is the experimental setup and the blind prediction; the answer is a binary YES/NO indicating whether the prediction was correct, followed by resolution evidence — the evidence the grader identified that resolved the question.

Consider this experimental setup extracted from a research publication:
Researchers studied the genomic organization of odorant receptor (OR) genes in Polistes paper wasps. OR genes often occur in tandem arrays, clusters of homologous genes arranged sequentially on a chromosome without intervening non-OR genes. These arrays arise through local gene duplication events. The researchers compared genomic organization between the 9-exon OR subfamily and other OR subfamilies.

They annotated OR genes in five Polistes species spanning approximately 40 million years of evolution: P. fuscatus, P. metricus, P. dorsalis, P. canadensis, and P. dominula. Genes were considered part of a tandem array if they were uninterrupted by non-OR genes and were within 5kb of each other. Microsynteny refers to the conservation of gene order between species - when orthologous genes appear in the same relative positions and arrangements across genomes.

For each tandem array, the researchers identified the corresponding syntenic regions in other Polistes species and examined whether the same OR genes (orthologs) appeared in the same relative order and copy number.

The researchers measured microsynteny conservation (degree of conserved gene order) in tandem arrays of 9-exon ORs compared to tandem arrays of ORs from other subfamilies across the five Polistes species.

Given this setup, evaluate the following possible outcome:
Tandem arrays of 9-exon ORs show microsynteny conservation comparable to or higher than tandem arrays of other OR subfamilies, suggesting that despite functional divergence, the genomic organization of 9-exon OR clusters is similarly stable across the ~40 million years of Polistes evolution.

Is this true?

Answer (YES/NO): NO